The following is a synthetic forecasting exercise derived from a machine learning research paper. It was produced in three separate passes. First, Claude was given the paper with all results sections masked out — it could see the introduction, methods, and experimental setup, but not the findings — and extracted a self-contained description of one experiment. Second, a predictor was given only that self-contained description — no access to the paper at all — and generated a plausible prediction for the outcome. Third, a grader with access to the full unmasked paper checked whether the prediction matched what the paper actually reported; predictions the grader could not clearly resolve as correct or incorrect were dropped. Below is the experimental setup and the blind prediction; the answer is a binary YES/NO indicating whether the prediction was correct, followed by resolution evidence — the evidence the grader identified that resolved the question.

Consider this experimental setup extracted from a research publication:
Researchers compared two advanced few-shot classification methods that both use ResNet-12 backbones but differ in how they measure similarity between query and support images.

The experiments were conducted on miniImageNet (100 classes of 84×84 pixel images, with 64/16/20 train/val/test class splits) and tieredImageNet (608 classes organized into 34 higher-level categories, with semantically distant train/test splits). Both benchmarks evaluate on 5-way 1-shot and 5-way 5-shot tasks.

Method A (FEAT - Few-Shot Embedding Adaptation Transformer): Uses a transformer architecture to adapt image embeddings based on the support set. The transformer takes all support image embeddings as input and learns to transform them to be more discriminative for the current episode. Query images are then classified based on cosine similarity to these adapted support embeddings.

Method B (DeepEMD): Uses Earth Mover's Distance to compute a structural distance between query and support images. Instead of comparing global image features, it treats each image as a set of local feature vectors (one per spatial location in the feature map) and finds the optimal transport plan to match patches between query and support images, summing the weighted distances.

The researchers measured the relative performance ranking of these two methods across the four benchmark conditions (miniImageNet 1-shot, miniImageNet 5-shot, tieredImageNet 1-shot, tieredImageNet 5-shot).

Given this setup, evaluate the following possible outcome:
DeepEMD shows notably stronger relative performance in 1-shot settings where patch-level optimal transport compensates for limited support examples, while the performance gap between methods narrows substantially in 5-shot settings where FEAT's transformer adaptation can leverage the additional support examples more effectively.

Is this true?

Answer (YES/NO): NO